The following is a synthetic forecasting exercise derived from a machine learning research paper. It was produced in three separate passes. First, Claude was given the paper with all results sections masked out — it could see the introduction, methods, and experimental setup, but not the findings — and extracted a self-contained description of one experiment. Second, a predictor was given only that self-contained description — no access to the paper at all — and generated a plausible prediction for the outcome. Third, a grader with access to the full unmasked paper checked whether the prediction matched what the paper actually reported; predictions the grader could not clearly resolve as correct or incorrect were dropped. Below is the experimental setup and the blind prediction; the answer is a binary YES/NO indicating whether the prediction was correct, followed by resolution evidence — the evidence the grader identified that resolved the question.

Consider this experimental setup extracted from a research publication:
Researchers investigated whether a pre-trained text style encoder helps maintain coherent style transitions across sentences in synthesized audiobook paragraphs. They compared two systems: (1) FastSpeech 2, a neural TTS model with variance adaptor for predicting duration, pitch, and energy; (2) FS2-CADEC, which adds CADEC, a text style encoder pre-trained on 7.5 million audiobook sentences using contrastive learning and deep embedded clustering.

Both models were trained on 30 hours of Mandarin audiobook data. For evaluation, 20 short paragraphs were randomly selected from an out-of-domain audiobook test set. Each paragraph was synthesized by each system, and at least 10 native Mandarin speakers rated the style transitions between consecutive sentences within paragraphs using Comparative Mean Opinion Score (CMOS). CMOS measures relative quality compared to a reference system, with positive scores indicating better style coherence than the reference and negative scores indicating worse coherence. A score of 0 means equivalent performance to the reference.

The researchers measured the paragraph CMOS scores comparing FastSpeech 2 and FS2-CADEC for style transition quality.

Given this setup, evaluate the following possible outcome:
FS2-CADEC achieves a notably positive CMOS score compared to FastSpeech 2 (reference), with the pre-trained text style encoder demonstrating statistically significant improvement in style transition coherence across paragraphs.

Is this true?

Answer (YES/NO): NO